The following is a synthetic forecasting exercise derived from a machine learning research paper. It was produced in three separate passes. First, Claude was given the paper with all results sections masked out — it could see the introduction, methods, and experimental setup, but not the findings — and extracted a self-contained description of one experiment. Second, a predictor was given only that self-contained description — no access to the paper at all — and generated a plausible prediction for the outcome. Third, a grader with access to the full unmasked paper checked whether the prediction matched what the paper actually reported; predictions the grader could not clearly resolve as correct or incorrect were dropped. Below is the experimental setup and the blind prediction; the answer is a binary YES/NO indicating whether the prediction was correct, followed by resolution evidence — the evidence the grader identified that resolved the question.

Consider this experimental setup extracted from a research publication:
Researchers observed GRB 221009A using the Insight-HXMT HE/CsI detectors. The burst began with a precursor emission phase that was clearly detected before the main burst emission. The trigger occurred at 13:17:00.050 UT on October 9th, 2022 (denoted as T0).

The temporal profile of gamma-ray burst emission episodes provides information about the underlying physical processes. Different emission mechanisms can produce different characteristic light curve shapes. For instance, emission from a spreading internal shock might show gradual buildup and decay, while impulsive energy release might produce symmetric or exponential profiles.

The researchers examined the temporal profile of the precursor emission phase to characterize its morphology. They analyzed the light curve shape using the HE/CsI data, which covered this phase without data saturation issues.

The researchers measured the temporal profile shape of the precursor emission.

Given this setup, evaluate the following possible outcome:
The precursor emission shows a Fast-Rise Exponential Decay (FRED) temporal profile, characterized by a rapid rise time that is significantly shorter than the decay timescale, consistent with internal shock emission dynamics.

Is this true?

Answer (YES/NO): YES